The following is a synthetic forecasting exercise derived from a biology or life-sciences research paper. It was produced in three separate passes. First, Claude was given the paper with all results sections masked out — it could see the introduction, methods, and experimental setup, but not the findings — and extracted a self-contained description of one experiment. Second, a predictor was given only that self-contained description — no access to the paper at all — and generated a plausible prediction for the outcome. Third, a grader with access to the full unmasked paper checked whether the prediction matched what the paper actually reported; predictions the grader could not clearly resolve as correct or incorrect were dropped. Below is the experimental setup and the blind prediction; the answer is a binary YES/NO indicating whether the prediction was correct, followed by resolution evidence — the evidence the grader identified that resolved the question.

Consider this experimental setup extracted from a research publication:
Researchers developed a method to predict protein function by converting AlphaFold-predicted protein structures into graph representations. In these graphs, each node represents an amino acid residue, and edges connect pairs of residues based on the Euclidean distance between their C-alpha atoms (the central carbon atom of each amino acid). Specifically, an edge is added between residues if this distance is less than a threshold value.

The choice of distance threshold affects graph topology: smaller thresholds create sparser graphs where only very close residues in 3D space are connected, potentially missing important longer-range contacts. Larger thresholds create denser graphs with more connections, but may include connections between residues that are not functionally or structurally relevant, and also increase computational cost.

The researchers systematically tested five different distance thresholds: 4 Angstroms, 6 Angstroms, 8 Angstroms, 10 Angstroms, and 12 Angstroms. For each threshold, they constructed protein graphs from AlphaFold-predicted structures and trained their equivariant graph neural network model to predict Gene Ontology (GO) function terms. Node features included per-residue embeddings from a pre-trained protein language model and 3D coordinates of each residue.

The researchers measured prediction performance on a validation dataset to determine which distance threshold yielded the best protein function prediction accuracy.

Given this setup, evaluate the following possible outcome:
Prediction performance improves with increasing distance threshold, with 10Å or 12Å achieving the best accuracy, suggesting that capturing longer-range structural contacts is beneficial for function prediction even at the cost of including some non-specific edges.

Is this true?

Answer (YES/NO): NO